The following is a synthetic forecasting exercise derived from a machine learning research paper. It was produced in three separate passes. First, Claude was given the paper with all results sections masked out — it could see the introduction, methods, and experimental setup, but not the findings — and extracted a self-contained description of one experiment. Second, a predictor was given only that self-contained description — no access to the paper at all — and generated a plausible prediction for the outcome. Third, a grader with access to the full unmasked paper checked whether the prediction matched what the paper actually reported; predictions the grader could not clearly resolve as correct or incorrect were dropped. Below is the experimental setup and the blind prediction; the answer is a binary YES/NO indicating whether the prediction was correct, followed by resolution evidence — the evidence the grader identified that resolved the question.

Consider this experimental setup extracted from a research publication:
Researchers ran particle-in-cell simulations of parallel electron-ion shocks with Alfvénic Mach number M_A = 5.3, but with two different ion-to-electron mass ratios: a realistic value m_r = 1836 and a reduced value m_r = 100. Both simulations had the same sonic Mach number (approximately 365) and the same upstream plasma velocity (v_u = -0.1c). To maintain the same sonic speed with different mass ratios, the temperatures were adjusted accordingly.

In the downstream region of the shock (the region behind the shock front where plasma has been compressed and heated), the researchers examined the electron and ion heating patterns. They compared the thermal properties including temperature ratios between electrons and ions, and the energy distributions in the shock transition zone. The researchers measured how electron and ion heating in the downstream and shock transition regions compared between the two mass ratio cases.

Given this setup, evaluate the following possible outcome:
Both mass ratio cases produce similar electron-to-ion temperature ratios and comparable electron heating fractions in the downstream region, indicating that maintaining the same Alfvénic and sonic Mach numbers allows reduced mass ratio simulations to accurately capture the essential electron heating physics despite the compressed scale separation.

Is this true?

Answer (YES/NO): NO